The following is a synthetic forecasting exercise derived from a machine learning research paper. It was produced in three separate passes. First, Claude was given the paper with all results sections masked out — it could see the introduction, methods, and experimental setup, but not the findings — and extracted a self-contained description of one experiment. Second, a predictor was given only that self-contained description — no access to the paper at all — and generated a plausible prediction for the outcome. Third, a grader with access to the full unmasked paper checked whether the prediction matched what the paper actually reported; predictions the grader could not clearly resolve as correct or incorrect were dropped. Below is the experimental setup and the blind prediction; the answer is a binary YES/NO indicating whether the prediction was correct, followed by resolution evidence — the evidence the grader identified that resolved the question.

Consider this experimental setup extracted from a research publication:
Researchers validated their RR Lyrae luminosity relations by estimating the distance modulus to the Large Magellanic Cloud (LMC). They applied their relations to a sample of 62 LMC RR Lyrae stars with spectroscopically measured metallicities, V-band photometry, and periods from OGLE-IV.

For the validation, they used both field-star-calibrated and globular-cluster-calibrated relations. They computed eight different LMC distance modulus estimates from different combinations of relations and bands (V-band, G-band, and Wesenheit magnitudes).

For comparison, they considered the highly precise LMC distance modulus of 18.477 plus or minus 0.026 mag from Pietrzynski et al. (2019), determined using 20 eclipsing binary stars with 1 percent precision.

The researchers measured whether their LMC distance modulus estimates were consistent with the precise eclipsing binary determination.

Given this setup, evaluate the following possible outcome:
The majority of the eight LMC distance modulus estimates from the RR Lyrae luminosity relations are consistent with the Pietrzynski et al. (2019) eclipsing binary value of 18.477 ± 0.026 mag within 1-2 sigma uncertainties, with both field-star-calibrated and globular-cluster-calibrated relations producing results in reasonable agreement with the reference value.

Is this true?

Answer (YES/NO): YES